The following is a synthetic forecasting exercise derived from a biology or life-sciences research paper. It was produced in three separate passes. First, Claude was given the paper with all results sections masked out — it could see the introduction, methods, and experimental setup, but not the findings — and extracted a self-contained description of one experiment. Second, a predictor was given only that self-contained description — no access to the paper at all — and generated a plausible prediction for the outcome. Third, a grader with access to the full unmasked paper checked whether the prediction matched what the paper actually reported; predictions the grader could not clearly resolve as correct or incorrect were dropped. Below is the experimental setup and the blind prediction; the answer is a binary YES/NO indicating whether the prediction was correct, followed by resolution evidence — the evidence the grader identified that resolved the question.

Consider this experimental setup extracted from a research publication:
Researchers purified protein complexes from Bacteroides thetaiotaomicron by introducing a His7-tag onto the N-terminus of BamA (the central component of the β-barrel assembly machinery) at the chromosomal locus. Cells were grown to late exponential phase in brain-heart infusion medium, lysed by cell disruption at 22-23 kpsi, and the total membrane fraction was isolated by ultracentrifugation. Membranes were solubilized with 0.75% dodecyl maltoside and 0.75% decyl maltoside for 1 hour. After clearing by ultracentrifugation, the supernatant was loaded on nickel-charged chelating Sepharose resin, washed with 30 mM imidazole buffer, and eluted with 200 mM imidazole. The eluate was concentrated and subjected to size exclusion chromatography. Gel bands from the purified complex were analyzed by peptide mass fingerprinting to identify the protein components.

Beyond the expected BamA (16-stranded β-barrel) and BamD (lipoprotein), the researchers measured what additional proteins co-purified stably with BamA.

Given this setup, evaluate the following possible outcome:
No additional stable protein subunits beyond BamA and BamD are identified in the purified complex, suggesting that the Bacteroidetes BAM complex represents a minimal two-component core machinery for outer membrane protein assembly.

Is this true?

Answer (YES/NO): NO